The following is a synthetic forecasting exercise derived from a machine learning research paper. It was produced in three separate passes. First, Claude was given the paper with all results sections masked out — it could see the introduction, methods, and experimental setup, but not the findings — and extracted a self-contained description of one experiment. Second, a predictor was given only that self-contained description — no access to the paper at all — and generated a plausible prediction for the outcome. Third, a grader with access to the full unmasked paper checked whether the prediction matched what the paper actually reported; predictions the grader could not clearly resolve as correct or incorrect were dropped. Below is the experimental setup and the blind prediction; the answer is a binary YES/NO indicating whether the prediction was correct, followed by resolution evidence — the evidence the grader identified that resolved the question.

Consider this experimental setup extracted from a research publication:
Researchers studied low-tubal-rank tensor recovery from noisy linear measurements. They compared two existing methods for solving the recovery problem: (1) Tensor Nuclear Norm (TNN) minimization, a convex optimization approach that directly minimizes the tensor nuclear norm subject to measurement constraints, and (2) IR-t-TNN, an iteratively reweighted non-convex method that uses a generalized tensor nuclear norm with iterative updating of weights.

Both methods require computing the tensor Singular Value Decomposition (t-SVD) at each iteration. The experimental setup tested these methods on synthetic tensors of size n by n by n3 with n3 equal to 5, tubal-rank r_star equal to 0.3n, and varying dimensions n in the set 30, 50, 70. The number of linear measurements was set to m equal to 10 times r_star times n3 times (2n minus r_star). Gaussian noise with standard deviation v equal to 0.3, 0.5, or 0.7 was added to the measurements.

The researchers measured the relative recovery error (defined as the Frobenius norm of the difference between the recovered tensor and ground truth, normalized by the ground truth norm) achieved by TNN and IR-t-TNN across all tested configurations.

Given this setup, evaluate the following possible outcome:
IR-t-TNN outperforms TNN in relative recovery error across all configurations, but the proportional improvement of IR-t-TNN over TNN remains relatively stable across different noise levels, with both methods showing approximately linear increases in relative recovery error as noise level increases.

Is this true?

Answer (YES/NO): NO